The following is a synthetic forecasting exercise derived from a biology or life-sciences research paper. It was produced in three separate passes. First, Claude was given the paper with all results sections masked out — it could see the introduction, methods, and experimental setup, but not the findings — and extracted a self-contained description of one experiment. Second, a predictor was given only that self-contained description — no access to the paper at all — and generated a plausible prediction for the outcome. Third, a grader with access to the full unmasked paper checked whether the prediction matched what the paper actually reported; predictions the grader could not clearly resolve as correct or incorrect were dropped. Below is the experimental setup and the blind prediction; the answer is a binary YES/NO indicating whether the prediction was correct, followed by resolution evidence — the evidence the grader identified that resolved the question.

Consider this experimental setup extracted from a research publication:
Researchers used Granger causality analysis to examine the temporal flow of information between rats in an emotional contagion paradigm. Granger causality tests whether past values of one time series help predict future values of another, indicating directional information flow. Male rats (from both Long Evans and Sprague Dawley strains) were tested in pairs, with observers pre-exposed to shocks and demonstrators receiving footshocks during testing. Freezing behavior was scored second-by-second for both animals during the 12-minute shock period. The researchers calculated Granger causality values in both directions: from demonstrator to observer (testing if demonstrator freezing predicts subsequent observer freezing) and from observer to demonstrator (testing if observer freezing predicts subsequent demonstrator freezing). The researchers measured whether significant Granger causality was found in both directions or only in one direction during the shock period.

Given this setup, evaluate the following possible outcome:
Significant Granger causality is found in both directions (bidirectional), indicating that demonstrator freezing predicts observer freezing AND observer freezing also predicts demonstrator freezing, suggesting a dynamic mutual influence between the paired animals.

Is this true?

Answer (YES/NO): YES